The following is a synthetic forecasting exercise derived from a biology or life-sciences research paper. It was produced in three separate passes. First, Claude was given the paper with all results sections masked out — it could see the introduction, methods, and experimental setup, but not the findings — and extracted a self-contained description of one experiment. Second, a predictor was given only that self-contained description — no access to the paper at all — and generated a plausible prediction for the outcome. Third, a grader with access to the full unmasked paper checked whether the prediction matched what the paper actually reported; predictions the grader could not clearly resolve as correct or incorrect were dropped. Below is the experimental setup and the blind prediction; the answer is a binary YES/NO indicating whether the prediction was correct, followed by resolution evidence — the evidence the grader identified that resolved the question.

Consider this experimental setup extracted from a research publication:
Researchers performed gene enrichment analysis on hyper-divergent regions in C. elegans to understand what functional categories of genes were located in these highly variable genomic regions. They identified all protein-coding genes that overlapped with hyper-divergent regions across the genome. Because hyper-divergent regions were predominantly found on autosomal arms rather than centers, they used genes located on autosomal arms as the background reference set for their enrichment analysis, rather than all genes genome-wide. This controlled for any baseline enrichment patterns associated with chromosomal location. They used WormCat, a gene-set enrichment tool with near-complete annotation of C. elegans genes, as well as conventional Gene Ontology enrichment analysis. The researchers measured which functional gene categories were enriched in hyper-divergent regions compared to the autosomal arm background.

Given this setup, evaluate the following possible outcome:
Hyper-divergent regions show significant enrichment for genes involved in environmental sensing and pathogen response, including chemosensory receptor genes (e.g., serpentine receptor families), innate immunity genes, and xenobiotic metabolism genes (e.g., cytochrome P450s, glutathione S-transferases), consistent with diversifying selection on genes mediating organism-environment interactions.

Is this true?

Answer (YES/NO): YES